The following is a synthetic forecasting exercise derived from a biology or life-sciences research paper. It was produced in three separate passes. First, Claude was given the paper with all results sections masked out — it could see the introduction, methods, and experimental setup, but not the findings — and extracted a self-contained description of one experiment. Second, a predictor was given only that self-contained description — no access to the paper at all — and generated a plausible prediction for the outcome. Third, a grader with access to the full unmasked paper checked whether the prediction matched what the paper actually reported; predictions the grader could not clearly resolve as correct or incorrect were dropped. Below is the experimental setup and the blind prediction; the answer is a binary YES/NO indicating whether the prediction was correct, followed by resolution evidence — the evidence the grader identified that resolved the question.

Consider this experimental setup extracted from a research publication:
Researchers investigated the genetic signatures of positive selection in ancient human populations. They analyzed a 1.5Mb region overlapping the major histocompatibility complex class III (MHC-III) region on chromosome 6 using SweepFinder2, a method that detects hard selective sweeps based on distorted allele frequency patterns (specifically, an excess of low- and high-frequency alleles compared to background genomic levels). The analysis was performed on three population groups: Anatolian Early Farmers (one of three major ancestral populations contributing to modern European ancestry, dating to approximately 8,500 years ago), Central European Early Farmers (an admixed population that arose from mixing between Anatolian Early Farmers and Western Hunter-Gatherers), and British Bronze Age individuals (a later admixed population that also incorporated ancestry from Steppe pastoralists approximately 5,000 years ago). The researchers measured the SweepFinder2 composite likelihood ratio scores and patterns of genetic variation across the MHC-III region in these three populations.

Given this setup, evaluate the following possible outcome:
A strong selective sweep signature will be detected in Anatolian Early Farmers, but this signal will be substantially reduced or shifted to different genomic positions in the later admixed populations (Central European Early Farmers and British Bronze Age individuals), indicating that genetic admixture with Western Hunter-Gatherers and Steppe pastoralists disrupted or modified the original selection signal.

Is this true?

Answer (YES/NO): YES